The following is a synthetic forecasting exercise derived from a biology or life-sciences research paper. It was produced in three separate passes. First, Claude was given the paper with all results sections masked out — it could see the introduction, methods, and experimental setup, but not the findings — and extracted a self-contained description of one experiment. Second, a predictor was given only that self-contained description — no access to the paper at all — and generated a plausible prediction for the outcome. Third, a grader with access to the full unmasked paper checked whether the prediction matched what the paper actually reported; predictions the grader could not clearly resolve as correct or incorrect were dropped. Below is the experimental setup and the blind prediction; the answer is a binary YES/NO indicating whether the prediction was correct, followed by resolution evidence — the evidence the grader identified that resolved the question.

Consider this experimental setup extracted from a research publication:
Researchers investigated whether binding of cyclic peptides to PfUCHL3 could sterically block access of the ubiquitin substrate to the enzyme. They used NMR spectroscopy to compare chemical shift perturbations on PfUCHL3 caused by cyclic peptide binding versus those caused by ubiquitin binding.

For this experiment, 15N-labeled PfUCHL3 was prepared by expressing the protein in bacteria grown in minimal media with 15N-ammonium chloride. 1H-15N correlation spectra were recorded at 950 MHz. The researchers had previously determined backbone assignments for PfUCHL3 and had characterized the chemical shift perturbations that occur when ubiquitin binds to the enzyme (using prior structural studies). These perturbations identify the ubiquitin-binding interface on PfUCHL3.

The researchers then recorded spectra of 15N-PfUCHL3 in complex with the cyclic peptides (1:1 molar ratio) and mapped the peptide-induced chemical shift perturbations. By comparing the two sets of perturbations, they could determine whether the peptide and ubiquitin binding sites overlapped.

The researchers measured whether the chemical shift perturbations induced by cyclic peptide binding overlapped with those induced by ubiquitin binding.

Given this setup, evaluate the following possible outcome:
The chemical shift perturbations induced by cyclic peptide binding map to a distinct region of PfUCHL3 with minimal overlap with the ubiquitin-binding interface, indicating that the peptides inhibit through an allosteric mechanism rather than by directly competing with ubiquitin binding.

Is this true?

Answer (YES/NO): NO